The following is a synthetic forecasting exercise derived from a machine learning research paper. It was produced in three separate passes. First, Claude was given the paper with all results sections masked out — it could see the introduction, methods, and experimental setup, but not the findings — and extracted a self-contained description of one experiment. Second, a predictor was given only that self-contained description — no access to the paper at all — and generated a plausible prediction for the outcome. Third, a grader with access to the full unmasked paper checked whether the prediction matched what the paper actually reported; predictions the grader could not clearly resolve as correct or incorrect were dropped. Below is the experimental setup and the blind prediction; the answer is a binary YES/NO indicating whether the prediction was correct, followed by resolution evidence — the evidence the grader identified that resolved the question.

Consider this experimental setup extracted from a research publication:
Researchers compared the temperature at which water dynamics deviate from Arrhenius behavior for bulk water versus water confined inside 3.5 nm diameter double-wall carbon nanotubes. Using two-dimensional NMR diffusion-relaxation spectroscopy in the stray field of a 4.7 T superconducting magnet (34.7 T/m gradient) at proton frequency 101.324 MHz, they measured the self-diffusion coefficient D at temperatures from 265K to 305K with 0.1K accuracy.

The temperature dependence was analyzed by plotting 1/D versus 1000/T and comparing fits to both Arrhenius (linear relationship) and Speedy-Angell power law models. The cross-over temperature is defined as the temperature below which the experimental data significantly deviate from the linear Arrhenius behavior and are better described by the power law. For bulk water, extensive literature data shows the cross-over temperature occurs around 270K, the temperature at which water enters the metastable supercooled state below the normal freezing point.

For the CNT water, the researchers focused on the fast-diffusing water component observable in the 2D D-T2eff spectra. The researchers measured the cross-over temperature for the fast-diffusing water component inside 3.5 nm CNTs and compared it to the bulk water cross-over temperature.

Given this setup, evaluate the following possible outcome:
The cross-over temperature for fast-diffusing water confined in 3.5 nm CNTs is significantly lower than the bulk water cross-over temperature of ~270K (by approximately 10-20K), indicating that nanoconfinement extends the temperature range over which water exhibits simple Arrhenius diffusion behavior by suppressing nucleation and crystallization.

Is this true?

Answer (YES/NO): NO